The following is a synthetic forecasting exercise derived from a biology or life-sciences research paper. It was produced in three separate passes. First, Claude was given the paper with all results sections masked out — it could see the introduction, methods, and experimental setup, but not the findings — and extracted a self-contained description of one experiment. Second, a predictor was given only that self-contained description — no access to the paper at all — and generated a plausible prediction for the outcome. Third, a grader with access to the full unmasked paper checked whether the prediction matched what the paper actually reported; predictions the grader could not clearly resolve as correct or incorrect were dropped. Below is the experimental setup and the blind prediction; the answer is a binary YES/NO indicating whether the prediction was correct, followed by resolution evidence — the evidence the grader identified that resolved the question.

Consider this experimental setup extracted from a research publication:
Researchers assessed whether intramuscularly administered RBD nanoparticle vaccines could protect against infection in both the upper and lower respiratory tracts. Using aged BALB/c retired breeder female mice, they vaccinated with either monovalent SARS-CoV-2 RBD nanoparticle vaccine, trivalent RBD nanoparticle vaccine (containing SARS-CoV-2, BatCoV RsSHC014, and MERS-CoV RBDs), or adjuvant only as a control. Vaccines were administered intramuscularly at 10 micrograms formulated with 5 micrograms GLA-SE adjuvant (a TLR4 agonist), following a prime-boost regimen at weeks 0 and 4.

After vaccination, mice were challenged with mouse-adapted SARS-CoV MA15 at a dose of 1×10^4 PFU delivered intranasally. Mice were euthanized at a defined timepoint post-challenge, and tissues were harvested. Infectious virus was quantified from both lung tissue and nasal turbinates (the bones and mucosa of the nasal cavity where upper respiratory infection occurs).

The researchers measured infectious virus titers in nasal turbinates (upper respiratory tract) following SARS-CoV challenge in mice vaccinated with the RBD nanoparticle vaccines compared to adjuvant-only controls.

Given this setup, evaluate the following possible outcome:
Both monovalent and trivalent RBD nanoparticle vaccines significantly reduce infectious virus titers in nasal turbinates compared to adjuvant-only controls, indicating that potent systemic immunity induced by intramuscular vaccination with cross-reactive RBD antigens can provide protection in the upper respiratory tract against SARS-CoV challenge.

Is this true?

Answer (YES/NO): NO